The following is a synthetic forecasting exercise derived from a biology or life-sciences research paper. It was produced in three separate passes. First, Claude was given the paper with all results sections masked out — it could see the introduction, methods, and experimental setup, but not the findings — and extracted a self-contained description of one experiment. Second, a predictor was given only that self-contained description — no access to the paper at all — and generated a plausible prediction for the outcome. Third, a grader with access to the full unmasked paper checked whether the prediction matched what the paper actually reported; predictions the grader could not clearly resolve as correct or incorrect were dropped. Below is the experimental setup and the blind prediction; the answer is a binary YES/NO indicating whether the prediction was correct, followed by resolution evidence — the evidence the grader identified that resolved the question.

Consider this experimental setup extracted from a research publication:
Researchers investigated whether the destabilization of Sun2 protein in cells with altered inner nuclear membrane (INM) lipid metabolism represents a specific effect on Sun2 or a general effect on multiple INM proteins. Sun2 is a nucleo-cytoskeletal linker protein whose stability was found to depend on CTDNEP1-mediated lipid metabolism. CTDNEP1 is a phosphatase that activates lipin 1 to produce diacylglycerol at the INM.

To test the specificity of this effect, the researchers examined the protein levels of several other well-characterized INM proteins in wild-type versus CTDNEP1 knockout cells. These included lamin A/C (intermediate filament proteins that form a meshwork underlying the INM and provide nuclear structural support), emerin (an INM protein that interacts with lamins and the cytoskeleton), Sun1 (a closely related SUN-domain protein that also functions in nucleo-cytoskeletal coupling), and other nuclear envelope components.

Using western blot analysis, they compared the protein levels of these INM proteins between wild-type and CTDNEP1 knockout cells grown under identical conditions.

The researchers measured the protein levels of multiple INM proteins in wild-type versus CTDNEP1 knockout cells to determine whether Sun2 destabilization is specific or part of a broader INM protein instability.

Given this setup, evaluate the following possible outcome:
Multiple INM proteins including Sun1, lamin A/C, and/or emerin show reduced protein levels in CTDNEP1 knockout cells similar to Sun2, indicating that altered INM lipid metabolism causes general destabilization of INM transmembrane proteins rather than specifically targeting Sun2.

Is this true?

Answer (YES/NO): NO